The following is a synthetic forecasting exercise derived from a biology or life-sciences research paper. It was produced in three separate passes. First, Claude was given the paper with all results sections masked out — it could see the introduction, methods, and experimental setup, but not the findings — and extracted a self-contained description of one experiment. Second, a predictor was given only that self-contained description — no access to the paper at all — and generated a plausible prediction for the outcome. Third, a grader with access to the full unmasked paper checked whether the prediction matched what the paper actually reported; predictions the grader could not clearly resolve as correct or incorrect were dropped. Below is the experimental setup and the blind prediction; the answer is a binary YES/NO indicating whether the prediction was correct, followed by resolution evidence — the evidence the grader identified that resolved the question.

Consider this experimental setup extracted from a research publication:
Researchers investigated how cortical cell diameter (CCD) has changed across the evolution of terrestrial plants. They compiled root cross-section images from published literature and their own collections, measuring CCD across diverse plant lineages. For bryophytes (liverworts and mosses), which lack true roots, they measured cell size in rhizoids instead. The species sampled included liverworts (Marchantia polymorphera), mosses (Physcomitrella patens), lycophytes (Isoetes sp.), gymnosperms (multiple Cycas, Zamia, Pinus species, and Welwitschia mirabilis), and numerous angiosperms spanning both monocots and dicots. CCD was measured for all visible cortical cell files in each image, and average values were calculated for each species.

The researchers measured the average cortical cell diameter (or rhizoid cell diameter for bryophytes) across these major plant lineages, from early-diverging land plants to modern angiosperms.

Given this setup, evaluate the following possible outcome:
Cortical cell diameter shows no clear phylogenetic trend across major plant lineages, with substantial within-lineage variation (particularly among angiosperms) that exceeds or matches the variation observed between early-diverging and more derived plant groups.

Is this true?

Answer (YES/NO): YES